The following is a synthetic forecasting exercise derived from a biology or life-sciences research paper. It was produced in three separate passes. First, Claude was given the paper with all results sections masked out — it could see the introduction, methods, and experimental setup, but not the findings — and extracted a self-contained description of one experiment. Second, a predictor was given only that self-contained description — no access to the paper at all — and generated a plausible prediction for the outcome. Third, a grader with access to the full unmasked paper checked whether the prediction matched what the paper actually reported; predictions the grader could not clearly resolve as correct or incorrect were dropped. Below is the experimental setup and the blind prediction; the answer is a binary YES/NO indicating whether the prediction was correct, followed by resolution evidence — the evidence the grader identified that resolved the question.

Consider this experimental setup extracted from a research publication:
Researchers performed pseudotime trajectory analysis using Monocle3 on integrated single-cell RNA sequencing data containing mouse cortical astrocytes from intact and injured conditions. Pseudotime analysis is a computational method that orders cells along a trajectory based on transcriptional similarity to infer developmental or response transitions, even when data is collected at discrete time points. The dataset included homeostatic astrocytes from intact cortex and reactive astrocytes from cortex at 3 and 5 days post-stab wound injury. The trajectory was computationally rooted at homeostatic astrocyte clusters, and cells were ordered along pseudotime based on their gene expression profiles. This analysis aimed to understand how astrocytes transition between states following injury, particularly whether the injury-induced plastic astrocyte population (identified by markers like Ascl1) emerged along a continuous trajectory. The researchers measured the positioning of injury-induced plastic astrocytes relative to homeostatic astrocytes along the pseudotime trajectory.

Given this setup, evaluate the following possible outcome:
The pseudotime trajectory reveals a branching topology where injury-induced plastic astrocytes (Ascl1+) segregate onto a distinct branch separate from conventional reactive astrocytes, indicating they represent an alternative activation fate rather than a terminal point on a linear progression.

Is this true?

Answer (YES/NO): NO